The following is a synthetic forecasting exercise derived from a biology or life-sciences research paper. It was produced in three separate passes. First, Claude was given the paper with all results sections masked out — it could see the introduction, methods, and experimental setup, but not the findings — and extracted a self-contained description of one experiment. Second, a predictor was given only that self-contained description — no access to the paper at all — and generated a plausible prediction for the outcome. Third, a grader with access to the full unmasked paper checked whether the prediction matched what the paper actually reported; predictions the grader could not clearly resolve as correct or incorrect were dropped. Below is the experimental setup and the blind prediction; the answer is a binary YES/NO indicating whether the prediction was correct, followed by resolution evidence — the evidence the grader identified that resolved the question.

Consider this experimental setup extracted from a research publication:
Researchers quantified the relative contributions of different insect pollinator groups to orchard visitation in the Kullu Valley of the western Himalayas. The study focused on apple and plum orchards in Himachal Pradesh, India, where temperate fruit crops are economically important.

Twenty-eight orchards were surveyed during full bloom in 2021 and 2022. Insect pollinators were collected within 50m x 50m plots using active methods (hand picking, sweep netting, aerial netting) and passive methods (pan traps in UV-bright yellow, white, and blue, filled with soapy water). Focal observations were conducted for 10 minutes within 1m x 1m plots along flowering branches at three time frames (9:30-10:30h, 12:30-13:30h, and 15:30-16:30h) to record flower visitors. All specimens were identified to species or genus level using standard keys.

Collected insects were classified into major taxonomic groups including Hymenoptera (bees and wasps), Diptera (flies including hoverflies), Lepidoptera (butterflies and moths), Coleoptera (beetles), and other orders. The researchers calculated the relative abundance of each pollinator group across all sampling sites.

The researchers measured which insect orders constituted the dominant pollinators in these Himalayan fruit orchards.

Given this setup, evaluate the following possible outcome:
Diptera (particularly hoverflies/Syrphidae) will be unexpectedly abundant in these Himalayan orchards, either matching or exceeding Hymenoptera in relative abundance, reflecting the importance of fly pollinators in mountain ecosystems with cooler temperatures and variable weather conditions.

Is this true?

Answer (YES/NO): YES